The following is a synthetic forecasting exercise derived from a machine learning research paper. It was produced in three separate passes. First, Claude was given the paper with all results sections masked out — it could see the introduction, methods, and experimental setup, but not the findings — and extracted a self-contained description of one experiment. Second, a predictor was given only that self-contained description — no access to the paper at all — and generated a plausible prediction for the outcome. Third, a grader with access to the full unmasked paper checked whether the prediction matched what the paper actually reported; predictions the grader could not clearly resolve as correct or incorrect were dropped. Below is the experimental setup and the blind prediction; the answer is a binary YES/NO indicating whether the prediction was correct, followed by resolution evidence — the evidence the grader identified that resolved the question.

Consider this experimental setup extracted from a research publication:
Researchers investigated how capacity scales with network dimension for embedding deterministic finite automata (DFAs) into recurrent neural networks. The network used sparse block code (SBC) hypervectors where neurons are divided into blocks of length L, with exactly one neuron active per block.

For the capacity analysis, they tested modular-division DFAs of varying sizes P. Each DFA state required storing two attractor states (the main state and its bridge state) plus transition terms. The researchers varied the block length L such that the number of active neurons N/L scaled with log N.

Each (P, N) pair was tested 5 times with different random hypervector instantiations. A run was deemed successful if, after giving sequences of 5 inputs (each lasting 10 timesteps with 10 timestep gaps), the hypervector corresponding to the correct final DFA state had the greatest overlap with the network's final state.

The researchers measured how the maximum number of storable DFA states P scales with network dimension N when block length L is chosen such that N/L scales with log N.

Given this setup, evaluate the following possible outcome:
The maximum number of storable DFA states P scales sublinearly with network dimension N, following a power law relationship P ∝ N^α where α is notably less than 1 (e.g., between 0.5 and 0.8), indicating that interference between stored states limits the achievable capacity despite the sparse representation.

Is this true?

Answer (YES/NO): NO